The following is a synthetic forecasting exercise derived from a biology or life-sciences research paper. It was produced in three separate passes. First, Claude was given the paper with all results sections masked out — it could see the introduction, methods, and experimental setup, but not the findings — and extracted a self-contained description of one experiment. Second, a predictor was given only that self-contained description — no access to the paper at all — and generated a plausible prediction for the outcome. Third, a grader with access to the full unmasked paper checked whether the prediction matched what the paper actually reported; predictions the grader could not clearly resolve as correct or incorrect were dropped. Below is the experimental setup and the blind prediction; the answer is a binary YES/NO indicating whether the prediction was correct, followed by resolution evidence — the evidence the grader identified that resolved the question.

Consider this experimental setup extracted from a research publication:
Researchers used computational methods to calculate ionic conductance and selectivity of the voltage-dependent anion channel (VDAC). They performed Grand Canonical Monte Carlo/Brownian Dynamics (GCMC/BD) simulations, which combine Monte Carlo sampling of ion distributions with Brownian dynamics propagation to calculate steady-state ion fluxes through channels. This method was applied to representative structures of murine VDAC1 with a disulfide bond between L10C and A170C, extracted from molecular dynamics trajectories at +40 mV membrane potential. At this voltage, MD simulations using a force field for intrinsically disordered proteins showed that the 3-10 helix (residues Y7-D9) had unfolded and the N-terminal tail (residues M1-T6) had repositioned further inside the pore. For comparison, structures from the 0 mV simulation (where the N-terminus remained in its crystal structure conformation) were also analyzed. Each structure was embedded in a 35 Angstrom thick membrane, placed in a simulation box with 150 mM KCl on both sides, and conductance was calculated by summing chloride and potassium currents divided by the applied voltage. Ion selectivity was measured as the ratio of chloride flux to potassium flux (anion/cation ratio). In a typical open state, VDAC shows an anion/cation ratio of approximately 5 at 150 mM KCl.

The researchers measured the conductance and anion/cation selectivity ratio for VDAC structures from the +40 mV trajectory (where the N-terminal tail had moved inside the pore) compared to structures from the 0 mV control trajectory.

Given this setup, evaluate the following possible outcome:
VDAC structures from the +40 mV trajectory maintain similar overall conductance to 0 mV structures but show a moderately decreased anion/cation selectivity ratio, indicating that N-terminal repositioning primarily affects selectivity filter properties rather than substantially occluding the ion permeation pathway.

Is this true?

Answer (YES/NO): NO